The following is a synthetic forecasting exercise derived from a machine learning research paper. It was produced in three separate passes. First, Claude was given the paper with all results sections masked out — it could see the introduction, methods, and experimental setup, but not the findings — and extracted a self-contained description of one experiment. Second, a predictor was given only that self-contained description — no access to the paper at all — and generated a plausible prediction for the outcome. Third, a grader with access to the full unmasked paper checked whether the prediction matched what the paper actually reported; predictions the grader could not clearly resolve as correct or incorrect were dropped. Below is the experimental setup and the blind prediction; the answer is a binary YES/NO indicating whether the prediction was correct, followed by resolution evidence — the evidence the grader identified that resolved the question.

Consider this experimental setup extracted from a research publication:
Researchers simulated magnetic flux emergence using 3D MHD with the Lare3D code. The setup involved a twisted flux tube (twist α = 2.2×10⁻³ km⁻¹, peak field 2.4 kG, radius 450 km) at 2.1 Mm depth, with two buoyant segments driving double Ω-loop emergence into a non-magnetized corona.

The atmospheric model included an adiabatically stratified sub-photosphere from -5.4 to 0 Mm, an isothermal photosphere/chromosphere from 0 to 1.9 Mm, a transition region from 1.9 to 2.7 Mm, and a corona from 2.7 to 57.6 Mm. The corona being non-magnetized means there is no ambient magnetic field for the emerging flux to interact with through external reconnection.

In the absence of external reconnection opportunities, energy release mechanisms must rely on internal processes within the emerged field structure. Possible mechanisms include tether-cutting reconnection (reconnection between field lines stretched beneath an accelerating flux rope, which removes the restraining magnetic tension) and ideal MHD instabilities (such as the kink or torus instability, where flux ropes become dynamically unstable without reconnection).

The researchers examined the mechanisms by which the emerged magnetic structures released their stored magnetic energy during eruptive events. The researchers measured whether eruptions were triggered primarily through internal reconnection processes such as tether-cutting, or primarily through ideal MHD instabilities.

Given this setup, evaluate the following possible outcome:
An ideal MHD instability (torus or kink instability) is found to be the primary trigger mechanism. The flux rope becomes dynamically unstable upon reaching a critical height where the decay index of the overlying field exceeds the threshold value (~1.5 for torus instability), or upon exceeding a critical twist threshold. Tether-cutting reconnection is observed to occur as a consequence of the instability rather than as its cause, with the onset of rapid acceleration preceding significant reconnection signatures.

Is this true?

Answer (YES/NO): NO